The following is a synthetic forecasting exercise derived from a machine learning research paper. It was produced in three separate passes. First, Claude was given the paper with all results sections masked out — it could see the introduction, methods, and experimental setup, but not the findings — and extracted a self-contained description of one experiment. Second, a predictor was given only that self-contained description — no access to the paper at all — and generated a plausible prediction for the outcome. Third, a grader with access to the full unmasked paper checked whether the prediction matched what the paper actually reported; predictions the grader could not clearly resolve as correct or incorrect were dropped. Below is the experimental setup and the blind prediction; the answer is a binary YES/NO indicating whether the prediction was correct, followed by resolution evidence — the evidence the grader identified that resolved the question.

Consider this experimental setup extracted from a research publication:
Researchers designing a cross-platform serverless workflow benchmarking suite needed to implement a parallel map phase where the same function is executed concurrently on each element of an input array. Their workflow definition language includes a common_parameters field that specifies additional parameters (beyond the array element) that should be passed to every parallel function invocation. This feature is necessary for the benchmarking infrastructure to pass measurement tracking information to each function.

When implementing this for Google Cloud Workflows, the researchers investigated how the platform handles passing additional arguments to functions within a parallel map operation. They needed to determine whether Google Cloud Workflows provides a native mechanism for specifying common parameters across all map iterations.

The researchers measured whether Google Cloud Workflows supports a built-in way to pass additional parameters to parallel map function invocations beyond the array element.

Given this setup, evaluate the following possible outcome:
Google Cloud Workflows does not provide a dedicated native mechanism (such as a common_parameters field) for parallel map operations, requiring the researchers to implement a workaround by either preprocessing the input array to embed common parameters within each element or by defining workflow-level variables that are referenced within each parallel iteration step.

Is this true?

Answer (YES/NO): YES